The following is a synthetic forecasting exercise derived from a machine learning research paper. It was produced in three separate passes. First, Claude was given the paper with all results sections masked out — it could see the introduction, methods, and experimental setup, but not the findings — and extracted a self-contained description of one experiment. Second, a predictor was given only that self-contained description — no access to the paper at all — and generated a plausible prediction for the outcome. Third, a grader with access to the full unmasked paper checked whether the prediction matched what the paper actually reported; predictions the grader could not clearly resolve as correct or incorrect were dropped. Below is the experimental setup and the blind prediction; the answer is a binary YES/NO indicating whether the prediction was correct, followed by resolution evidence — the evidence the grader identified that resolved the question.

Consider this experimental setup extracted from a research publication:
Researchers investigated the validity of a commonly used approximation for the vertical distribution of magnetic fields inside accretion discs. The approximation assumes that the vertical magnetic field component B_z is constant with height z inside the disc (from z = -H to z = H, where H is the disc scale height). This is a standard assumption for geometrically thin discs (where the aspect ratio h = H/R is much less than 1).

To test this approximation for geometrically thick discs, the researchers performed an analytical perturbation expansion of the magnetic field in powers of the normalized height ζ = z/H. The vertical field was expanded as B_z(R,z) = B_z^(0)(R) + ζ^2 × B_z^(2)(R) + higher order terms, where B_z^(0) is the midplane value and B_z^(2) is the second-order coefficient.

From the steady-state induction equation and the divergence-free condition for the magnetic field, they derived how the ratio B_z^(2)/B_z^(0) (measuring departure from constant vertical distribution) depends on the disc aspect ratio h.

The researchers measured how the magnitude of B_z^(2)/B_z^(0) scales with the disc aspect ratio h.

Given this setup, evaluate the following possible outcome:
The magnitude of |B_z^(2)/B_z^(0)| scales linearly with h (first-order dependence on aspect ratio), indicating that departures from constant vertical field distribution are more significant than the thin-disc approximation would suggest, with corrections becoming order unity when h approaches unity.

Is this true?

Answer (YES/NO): NO